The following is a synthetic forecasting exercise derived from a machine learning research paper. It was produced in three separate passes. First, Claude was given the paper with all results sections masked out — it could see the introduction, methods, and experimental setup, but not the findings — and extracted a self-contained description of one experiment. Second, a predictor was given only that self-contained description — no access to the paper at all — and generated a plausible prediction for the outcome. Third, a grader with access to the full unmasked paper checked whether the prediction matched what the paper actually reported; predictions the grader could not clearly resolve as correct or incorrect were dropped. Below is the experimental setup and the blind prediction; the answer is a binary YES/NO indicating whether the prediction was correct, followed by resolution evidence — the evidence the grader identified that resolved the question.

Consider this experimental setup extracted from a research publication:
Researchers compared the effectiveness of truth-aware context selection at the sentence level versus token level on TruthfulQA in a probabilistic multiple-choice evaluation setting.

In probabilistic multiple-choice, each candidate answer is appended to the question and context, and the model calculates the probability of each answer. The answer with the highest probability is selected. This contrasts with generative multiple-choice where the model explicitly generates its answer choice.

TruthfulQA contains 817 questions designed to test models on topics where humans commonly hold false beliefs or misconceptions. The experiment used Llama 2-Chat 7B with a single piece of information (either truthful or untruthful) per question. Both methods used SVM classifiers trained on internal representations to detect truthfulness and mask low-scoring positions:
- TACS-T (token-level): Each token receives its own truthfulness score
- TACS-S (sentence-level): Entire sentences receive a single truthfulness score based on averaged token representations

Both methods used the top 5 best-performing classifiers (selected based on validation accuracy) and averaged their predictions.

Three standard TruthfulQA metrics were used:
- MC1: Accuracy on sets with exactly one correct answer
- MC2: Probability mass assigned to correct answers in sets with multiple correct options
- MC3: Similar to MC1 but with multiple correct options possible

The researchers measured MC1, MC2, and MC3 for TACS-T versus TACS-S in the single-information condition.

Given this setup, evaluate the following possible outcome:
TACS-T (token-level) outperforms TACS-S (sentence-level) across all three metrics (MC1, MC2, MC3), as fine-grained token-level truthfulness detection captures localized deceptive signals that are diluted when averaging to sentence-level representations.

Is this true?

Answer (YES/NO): NO